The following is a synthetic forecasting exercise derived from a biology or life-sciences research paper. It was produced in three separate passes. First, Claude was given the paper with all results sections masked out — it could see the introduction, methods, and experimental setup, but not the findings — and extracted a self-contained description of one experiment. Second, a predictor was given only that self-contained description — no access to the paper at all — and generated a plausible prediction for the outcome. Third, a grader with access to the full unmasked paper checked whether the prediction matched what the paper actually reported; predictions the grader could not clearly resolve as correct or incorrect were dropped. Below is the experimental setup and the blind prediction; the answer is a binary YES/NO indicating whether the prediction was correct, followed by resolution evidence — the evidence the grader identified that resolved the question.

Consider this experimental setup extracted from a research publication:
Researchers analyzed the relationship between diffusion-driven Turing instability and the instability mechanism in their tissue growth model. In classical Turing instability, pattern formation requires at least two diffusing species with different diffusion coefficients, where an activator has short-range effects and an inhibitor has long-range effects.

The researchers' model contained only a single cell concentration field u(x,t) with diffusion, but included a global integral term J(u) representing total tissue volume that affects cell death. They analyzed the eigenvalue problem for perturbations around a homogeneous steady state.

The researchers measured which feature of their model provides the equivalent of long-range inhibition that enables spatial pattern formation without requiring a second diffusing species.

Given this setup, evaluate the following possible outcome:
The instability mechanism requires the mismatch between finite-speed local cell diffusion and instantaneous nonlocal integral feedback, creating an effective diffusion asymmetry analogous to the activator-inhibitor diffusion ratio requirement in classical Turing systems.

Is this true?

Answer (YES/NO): NO